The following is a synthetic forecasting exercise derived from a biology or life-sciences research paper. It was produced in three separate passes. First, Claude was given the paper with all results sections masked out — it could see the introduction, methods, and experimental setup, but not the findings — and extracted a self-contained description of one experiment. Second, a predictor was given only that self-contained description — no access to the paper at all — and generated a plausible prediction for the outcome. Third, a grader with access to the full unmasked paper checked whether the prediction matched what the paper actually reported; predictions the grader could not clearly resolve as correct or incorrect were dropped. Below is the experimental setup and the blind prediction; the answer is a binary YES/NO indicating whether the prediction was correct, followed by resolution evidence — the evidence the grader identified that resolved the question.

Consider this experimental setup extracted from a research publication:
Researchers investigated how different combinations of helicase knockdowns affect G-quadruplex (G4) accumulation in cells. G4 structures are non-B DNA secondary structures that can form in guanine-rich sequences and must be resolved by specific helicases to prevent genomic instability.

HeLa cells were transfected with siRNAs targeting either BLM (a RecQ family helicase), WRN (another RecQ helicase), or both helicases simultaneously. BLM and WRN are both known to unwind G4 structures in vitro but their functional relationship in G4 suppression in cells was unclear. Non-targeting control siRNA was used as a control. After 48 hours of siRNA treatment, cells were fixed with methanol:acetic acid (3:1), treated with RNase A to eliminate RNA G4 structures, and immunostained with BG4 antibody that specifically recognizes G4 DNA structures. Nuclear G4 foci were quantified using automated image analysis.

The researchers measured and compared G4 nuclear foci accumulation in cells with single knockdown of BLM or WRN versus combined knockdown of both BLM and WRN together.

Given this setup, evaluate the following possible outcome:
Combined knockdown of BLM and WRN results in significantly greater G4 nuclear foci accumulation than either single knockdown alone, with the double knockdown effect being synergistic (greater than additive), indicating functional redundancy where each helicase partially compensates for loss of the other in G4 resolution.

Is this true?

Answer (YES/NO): NO